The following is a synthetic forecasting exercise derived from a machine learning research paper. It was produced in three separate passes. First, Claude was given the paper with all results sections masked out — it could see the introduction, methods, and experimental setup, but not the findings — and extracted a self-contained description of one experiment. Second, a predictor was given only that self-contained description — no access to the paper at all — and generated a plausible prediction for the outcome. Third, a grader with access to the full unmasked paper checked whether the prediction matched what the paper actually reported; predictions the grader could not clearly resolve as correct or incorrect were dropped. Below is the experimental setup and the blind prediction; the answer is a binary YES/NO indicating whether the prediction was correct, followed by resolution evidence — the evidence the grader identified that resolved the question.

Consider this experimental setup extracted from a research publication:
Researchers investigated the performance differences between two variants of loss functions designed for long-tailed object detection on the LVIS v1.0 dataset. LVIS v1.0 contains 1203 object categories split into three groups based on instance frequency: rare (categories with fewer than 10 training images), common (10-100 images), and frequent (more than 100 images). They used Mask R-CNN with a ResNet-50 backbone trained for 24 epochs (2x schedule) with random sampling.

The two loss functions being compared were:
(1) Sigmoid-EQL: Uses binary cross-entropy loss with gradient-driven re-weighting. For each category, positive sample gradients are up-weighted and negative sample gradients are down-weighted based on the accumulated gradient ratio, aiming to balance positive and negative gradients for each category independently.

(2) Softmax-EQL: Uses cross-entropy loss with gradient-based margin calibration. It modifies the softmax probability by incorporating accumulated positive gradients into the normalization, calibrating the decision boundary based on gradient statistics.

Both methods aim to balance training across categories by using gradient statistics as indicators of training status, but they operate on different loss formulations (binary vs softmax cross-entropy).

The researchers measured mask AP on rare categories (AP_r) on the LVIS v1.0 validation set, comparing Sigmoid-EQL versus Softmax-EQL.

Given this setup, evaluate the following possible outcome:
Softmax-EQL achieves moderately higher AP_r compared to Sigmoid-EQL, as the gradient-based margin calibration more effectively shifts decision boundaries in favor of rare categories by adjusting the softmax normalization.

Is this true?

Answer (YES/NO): NO